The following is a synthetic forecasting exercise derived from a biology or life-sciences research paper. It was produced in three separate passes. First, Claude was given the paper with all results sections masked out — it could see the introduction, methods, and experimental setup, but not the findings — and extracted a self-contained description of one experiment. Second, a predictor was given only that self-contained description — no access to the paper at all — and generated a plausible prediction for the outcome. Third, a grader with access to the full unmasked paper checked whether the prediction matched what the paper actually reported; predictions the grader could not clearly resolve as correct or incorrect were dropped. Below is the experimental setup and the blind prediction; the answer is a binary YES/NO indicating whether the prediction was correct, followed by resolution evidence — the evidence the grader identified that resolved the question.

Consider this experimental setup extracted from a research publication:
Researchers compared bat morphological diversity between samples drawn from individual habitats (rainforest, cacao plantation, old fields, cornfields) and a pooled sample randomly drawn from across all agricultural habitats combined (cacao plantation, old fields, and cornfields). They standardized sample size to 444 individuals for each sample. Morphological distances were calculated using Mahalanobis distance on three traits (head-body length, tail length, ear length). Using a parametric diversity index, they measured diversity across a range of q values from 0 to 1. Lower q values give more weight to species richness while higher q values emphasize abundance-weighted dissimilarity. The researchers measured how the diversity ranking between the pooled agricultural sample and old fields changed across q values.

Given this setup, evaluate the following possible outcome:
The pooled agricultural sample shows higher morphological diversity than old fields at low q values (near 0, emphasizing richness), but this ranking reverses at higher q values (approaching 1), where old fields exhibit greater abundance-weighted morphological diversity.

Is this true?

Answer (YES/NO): NO